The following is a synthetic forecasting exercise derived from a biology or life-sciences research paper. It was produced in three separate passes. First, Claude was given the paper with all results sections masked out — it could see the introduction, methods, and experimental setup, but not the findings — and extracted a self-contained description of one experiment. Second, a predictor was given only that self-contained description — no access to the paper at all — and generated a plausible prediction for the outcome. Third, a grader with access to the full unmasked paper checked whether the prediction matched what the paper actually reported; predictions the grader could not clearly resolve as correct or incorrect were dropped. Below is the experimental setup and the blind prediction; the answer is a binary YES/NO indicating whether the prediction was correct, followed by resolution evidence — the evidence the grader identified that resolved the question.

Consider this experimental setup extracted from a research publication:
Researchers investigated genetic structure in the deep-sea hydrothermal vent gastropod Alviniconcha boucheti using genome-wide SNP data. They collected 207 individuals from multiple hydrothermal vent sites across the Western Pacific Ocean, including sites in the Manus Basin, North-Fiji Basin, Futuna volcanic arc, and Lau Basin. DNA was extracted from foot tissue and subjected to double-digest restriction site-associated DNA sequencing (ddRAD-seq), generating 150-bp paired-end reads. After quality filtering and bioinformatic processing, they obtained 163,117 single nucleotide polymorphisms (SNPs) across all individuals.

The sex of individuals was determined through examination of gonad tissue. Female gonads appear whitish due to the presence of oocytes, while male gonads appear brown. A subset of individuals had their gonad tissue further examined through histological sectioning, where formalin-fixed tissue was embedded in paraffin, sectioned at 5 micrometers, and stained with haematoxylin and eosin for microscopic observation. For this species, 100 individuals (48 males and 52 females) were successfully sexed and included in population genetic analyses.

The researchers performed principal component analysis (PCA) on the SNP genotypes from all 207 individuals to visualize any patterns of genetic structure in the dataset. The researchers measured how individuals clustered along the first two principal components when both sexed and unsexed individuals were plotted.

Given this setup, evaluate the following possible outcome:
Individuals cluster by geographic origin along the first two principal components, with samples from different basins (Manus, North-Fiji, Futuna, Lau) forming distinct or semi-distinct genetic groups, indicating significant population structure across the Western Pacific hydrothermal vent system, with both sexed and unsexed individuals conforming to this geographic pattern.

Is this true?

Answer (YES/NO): NO